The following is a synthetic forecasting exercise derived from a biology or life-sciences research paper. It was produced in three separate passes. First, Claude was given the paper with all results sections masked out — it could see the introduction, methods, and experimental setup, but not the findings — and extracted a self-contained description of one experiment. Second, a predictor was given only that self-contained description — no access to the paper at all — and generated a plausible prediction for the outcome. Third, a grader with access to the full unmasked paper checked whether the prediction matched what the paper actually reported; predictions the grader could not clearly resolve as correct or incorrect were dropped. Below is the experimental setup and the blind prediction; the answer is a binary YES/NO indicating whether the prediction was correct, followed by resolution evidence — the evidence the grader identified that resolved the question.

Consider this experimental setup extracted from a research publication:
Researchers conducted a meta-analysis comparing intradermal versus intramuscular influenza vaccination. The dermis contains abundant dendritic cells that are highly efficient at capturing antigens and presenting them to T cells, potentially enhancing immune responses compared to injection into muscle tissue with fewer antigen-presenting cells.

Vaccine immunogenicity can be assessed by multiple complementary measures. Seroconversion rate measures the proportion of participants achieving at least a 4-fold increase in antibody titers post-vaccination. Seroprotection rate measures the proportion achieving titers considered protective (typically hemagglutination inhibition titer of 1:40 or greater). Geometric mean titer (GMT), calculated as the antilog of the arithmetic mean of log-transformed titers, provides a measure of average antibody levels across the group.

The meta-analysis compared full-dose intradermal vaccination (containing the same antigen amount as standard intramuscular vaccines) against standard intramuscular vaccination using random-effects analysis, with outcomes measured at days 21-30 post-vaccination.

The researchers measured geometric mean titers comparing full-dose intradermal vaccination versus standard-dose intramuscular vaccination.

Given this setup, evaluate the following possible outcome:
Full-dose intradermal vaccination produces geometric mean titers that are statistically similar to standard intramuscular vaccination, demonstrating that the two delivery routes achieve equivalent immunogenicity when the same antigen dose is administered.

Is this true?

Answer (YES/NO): NO